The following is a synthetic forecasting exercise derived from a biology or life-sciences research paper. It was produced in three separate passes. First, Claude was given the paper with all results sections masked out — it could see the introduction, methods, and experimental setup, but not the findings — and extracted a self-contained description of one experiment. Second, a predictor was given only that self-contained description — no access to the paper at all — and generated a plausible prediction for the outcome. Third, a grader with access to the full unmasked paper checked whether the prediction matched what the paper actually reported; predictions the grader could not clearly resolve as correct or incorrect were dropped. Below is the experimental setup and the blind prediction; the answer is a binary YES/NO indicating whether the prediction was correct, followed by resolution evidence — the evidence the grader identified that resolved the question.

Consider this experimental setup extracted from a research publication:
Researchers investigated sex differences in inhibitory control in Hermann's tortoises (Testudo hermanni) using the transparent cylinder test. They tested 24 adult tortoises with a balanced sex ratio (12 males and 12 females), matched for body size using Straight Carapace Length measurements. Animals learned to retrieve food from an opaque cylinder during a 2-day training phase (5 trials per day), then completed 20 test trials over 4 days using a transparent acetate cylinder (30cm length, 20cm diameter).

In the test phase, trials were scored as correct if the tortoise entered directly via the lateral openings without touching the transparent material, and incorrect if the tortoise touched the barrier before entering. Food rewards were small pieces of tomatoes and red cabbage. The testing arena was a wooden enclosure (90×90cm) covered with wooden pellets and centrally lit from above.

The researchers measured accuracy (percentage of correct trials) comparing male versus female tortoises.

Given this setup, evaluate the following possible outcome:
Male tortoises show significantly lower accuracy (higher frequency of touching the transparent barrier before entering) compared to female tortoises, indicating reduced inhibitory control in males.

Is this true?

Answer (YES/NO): YES